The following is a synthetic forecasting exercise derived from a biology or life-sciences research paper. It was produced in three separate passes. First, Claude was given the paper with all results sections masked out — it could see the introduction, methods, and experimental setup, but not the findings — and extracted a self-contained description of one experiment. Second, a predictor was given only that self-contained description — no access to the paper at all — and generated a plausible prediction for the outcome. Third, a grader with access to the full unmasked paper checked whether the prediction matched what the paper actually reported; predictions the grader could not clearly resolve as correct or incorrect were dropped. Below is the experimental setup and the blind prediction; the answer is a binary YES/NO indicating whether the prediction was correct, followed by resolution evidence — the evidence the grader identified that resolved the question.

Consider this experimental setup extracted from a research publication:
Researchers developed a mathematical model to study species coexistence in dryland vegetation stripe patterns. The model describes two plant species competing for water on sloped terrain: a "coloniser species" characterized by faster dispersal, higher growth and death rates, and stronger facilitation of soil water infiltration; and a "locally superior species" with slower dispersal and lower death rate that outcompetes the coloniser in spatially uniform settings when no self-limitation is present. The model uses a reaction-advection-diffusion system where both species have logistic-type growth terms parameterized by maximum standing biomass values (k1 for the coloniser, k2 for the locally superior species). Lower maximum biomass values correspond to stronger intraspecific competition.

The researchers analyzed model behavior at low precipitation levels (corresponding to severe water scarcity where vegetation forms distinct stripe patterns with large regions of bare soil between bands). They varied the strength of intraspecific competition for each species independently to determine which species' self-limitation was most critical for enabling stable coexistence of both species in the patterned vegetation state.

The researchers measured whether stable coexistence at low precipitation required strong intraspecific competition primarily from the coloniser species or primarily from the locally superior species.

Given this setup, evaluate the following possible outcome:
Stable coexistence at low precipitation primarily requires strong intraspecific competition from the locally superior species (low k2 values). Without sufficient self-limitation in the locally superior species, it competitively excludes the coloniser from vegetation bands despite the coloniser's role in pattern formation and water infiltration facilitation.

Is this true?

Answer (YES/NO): NO